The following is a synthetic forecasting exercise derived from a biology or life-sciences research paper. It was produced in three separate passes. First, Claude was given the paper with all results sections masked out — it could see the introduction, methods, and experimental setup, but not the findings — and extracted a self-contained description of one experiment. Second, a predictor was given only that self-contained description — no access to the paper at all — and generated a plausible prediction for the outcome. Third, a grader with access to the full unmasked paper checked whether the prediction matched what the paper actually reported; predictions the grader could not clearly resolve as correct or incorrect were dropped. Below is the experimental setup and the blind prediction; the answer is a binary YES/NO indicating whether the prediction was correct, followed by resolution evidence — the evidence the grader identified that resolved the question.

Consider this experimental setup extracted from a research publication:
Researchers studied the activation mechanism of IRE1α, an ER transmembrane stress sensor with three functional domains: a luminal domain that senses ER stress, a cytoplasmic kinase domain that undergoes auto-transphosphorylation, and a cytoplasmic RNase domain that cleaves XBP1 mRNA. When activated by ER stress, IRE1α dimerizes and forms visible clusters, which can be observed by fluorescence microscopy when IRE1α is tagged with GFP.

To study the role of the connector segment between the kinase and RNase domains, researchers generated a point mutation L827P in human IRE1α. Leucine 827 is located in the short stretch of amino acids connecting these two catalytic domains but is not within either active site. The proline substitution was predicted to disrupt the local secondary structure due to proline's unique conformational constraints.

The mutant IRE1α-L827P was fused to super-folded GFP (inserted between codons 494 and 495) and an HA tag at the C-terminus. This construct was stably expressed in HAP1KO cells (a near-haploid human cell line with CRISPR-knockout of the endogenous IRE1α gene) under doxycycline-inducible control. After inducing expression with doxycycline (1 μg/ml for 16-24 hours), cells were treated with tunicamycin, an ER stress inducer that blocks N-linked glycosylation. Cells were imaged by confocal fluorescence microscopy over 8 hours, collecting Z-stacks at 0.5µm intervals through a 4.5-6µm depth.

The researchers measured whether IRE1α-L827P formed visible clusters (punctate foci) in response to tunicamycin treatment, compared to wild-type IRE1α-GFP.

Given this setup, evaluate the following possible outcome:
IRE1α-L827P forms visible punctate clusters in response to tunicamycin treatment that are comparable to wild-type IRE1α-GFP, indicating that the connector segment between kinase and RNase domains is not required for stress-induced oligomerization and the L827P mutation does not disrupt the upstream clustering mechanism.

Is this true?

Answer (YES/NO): NO